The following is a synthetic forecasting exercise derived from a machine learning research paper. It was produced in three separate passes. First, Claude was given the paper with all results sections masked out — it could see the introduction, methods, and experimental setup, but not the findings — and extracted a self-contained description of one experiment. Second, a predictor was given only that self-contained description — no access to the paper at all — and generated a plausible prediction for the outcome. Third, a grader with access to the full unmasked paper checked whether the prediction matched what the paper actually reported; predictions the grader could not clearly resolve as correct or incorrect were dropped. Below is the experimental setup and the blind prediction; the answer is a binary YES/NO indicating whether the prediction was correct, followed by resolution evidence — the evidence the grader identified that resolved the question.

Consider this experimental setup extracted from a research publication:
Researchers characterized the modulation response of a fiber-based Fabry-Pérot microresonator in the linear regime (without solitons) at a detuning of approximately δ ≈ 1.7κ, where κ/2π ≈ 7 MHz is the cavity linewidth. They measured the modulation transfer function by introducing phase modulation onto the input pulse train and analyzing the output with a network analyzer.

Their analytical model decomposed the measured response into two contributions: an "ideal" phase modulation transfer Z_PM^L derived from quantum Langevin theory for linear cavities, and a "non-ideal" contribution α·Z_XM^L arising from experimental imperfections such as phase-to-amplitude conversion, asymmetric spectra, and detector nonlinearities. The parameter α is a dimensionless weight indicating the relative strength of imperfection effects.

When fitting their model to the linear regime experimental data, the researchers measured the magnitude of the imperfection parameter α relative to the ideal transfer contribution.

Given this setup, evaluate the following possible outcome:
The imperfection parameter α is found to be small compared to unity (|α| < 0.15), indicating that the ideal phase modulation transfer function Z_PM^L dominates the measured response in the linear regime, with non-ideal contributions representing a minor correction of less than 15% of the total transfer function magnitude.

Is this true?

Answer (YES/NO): YES